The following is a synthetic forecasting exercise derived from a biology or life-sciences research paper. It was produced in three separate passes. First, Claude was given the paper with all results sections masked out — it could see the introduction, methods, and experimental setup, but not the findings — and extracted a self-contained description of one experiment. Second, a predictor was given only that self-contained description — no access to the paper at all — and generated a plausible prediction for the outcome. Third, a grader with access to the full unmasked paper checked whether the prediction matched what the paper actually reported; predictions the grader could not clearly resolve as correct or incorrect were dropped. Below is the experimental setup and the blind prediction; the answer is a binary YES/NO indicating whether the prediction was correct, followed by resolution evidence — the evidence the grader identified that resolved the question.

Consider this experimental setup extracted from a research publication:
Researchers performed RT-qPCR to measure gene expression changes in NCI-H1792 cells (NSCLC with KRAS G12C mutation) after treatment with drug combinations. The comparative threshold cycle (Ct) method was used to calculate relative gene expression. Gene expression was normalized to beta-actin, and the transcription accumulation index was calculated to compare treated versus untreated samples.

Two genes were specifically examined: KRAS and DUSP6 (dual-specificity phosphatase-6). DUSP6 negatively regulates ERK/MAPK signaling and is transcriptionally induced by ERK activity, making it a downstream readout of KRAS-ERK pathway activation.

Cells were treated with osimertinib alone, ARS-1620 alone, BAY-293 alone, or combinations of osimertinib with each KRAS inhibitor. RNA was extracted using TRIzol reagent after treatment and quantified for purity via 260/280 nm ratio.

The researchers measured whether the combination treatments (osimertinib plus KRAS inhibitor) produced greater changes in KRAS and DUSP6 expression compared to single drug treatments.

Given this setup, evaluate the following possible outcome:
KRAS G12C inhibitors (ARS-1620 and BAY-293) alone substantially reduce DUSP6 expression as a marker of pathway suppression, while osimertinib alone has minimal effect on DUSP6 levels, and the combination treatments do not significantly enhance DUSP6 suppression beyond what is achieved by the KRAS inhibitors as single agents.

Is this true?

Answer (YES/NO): NO